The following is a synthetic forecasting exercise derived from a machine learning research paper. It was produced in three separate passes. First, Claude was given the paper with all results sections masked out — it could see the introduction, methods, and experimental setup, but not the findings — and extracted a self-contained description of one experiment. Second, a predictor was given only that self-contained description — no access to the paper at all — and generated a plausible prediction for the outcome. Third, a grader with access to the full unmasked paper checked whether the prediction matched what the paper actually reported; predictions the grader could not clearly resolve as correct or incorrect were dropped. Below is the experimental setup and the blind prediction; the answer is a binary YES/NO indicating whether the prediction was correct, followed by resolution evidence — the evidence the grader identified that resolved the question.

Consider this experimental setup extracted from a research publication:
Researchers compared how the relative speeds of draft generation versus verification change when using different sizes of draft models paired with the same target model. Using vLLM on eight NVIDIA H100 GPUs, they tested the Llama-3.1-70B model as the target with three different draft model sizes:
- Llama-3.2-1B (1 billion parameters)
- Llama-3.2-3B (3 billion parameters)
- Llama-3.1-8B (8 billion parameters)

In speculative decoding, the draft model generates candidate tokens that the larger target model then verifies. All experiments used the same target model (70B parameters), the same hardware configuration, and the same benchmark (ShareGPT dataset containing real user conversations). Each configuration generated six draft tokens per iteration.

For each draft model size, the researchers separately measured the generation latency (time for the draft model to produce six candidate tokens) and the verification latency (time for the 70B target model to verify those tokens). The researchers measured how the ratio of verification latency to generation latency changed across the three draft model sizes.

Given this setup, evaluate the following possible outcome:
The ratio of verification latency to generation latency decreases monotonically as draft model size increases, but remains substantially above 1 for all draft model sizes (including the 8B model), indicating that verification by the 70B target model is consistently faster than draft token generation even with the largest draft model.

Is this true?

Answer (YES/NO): NO